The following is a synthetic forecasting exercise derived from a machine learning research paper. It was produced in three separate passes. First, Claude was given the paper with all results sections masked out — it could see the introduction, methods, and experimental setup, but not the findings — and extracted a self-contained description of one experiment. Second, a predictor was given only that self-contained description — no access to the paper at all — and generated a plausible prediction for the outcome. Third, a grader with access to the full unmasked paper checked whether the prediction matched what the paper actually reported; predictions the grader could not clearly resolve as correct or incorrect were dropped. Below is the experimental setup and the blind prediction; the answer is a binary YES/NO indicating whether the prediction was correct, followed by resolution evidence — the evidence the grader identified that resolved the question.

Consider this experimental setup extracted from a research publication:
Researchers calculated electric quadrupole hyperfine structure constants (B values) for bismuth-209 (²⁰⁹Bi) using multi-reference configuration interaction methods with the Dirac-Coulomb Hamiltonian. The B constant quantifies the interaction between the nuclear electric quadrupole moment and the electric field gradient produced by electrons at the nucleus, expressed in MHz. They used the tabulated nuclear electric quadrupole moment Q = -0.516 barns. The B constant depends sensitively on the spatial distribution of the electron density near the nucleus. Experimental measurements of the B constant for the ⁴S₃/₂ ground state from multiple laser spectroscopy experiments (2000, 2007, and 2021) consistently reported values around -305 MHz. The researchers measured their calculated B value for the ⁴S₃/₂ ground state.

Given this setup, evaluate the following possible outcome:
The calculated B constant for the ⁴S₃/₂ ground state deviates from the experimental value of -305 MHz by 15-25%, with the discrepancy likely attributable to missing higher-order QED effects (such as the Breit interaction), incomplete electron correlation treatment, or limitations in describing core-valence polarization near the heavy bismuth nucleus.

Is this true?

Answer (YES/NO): NO